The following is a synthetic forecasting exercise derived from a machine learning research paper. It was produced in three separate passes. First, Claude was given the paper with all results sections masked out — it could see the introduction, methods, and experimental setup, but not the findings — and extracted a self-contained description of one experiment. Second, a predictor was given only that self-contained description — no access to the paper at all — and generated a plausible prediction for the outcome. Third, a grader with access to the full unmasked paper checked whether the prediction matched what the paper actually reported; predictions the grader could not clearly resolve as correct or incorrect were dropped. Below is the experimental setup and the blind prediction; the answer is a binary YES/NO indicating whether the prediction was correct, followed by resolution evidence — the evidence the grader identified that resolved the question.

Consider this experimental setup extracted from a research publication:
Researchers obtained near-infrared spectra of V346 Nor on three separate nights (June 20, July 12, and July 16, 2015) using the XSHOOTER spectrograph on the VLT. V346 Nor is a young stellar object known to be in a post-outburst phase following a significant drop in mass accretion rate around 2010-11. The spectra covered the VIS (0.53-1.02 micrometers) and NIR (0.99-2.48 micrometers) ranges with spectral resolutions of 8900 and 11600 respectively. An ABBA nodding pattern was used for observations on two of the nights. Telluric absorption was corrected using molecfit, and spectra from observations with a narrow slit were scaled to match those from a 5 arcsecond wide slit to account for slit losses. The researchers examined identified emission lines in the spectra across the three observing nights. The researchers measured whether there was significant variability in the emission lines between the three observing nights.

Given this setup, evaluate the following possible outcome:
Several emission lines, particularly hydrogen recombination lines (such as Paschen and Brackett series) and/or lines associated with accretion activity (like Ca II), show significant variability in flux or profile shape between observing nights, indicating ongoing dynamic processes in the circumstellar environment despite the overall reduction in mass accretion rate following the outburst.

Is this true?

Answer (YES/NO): NO